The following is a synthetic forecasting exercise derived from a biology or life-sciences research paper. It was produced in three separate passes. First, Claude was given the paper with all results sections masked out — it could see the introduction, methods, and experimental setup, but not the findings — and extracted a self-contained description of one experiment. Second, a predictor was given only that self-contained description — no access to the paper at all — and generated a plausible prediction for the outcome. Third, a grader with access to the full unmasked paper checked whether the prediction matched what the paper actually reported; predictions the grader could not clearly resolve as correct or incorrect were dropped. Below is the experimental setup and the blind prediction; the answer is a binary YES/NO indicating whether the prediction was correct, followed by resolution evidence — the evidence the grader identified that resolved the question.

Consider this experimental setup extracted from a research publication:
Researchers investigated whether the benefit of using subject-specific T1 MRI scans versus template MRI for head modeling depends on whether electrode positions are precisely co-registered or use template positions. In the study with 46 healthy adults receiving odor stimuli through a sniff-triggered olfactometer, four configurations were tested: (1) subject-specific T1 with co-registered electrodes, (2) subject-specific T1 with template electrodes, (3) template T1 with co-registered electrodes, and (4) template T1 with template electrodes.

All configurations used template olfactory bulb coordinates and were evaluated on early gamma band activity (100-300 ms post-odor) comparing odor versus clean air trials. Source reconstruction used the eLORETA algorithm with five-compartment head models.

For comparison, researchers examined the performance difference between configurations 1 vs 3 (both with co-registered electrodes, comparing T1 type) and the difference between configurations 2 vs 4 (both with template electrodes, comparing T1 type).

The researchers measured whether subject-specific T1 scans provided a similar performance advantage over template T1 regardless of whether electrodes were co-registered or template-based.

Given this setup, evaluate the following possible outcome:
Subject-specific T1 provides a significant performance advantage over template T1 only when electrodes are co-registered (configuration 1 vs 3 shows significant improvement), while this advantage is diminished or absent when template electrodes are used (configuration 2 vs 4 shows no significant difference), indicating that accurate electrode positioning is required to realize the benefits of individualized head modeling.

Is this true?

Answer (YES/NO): YES